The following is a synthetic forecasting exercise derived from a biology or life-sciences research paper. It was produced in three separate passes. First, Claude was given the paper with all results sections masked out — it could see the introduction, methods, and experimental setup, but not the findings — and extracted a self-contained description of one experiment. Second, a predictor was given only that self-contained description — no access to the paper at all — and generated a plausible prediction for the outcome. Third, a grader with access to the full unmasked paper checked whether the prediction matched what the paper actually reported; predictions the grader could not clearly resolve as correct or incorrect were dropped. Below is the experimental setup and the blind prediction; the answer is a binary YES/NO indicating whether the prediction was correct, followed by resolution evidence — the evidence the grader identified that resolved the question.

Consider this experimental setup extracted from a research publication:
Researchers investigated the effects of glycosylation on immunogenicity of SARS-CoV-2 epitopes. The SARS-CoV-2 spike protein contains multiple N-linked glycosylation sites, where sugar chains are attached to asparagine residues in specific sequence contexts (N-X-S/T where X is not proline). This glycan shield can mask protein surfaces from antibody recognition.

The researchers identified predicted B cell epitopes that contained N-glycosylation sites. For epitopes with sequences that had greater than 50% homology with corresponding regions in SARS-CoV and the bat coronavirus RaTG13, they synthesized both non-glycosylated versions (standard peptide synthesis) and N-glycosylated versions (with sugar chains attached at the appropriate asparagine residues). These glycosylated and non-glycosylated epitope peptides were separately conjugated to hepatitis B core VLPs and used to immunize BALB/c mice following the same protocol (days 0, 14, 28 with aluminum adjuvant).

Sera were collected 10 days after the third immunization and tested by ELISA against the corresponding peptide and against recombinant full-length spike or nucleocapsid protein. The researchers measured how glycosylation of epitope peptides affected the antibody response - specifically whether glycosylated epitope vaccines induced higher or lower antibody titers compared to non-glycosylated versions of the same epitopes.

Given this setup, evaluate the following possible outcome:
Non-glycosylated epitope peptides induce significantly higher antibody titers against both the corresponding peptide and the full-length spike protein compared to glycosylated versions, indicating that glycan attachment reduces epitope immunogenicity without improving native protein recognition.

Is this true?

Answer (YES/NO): NO